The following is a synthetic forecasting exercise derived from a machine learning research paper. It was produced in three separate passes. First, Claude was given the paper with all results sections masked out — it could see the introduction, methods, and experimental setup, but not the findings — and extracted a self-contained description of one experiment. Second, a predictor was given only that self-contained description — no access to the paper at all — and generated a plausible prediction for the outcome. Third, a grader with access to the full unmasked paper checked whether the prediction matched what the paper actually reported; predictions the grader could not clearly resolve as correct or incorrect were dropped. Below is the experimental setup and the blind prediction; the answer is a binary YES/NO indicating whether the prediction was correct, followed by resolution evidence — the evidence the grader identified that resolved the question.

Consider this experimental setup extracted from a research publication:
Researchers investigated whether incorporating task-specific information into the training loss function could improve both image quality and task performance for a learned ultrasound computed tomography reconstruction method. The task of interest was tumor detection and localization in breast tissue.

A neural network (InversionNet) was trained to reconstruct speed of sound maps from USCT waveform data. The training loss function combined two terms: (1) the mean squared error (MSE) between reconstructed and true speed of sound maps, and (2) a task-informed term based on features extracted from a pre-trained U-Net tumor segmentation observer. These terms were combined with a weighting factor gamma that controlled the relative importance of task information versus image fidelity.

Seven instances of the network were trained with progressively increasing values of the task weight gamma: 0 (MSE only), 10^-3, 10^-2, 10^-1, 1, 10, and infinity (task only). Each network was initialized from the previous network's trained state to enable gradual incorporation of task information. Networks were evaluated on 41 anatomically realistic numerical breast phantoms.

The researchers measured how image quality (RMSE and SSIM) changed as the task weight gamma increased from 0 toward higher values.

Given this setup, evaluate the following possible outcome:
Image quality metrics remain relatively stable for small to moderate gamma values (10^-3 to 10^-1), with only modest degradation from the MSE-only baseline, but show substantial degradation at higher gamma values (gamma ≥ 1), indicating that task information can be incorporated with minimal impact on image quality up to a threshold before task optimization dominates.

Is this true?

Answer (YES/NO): NO